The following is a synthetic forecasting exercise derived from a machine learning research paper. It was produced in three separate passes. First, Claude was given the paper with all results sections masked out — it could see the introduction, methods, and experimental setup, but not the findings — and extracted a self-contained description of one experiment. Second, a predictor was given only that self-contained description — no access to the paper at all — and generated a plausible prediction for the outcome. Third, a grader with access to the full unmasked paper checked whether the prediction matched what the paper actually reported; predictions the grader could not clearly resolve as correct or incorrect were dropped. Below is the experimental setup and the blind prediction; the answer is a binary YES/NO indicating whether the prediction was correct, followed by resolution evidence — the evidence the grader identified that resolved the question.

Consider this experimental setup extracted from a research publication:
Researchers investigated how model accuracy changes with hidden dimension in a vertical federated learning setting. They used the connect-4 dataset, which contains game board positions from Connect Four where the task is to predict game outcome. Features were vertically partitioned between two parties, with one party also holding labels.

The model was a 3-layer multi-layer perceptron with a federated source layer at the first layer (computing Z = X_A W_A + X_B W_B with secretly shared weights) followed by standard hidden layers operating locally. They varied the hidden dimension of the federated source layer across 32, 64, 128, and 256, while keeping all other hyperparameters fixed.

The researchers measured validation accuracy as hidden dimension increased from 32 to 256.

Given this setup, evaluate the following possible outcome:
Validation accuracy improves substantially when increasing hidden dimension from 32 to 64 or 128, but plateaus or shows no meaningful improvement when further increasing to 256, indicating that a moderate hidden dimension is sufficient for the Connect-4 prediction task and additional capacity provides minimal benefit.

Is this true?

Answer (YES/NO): NO